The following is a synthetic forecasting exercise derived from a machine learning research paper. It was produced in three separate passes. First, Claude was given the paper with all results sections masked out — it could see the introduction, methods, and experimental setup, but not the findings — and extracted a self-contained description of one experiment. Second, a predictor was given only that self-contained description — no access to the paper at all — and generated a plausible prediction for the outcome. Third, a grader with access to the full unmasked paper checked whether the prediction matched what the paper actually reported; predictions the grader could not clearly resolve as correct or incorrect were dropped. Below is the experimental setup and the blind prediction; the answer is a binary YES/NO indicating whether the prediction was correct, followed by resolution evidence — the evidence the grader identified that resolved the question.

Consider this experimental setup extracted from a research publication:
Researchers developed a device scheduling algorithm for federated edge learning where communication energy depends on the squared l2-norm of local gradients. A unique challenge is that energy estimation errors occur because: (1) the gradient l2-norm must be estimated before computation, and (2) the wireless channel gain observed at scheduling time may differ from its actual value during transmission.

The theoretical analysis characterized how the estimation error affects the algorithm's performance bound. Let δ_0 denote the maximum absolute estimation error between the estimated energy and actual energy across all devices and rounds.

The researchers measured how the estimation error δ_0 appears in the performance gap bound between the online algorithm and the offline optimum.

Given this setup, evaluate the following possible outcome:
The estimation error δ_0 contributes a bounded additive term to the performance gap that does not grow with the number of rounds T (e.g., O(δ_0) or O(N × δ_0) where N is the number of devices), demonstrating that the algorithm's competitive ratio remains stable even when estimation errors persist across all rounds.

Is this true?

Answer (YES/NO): NO